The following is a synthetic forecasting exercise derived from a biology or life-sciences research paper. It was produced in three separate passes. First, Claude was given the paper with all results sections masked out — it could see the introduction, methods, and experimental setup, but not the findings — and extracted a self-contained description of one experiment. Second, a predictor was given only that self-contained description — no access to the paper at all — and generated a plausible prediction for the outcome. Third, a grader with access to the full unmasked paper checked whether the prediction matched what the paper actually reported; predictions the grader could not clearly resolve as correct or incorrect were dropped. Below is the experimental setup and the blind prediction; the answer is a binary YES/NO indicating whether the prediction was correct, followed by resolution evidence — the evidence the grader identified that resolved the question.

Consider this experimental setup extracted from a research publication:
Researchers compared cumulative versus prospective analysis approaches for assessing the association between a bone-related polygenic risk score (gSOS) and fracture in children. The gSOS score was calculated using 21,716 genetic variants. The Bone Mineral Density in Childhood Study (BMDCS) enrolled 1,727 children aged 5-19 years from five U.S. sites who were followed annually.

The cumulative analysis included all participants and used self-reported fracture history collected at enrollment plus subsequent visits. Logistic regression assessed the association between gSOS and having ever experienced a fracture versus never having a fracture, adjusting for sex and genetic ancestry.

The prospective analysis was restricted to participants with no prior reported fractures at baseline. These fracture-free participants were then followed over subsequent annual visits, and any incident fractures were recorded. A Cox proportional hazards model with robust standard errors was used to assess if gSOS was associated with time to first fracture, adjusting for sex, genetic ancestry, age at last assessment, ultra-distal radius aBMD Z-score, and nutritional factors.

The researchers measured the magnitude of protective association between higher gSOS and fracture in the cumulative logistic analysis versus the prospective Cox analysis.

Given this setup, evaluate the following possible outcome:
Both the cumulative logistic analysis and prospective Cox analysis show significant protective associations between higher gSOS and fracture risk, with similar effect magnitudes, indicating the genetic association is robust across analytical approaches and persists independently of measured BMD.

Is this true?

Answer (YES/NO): YES